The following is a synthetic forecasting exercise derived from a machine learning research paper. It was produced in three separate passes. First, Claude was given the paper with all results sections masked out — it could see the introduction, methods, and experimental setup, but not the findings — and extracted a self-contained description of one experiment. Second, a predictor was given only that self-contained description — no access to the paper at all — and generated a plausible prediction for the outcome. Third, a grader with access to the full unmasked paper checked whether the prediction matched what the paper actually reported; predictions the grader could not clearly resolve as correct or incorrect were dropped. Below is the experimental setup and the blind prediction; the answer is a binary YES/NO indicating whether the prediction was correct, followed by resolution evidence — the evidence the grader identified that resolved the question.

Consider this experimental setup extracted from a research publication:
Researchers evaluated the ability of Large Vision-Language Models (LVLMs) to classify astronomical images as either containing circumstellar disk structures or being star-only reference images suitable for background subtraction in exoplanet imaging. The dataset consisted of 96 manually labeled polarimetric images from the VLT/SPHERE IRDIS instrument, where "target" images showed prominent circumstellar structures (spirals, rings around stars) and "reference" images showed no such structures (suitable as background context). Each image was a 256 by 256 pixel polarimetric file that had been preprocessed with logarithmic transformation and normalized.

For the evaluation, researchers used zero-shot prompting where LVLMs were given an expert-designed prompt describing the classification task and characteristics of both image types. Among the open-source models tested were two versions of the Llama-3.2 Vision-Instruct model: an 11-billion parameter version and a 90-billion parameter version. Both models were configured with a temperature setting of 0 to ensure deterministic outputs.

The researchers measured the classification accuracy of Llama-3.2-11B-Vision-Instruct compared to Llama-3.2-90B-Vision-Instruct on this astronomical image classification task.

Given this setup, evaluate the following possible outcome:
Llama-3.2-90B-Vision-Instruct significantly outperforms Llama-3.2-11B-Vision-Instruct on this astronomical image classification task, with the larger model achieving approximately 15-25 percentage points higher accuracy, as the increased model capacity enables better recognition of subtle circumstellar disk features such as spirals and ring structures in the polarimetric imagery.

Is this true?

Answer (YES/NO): NO